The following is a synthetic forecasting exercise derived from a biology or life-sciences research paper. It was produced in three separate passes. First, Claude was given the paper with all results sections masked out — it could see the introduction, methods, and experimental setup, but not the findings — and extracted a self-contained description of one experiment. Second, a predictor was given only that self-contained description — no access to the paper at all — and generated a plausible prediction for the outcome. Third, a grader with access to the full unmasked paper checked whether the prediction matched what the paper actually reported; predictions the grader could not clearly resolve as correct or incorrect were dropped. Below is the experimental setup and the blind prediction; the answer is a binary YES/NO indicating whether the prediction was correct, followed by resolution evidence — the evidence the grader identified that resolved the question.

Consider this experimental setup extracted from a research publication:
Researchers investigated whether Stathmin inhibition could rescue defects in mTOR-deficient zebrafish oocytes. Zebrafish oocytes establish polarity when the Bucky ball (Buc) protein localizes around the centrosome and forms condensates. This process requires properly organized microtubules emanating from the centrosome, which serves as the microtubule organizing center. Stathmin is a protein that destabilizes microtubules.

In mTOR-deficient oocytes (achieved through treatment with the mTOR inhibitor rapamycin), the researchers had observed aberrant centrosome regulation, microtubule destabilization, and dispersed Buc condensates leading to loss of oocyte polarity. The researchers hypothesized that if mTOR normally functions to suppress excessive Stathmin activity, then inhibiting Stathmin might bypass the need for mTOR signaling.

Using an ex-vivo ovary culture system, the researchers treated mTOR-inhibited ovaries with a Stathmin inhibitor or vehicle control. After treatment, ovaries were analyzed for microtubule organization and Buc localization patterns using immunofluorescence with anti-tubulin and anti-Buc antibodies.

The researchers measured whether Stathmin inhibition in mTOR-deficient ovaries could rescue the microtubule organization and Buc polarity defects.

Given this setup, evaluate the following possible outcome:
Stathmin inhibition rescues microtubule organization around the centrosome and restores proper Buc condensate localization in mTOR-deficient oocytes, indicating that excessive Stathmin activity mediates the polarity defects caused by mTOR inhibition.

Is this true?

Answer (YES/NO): NO